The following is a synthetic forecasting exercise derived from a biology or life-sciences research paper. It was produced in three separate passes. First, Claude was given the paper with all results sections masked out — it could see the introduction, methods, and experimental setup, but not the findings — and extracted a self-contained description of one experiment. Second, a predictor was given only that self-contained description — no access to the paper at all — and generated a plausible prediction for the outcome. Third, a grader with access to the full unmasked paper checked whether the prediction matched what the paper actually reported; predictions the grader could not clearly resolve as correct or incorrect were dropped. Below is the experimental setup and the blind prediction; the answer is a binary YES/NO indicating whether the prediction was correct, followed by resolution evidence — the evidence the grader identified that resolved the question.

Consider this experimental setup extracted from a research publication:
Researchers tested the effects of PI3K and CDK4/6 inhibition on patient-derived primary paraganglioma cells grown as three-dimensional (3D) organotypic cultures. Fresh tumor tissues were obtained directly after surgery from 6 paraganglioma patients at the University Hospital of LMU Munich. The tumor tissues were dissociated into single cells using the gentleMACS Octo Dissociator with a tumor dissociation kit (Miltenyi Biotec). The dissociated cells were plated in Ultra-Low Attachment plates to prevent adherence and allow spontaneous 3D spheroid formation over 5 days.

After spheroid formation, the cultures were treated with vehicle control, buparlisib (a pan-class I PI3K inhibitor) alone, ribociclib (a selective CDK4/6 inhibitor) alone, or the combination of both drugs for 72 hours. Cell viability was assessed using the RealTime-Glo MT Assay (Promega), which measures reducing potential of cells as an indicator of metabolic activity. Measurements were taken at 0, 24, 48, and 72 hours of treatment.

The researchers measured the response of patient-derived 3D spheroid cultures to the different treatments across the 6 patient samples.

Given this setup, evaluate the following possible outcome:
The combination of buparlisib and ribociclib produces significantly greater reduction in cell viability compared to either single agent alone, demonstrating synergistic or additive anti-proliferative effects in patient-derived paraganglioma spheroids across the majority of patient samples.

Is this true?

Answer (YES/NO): NO